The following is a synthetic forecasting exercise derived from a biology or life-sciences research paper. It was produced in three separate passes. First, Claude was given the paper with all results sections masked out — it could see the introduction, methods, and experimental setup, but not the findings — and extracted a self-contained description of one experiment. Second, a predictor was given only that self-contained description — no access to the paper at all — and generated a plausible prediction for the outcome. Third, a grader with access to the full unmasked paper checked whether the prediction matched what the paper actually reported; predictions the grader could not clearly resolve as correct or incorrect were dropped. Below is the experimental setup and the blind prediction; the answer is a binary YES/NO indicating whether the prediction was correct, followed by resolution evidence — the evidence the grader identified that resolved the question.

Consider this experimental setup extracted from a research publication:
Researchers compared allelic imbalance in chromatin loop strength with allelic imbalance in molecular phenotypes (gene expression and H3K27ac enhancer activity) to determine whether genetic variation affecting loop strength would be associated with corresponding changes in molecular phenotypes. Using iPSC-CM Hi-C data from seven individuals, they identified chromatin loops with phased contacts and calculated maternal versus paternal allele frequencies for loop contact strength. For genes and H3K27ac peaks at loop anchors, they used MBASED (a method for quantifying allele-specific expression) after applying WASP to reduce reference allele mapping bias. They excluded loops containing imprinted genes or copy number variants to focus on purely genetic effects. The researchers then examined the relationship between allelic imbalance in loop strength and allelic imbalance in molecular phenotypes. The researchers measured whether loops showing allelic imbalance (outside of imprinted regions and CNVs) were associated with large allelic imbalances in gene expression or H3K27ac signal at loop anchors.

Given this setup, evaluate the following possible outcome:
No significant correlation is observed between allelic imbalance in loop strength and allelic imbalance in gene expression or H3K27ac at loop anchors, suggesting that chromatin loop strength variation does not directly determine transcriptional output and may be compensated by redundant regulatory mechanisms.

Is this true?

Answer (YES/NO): NO